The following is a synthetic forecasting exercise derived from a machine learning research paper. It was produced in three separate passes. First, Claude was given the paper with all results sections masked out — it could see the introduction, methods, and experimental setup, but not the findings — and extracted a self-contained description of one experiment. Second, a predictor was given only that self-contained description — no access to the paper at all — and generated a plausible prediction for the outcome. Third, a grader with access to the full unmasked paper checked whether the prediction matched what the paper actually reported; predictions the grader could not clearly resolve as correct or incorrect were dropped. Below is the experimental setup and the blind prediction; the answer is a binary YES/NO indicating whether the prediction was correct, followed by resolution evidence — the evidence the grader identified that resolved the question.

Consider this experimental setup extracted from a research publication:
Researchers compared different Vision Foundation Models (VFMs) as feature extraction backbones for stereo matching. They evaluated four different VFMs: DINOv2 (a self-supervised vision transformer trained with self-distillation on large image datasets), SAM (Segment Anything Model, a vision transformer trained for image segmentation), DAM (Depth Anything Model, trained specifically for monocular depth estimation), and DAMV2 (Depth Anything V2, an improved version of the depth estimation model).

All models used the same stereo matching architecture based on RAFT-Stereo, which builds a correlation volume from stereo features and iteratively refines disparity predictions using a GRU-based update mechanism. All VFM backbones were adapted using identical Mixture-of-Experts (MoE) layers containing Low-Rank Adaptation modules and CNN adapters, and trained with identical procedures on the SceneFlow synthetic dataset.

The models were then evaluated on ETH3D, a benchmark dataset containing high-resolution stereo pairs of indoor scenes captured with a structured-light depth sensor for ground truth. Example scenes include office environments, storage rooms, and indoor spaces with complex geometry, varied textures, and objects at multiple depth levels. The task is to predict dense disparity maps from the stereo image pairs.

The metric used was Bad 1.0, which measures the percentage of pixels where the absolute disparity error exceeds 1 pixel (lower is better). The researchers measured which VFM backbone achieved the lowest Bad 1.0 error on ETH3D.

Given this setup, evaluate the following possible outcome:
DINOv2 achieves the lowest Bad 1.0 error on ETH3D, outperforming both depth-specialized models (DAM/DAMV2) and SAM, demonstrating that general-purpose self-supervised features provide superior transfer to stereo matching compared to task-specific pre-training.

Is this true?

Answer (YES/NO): NO